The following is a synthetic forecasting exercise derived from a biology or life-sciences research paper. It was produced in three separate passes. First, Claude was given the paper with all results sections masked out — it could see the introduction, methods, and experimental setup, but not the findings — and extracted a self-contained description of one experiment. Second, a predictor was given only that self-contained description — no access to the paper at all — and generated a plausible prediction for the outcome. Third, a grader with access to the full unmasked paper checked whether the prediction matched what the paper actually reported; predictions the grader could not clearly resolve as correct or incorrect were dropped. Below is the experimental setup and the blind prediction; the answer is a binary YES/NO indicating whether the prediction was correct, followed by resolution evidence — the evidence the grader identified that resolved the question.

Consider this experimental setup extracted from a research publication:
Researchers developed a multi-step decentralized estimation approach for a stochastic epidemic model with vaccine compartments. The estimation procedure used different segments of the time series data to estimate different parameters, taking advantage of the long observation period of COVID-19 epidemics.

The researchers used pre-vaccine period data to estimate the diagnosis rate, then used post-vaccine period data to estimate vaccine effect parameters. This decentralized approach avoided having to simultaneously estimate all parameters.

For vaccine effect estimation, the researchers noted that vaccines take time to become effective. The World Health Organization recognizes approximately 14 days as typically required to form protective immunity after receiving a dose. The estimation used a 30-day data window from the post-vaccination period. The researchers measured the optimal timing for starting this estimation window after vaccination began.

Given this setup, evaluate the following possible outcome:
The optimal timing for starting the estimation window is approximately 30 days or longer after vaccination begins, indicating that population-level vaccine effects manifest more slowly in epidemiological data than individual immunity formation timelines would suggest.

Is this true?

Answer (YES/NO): NO